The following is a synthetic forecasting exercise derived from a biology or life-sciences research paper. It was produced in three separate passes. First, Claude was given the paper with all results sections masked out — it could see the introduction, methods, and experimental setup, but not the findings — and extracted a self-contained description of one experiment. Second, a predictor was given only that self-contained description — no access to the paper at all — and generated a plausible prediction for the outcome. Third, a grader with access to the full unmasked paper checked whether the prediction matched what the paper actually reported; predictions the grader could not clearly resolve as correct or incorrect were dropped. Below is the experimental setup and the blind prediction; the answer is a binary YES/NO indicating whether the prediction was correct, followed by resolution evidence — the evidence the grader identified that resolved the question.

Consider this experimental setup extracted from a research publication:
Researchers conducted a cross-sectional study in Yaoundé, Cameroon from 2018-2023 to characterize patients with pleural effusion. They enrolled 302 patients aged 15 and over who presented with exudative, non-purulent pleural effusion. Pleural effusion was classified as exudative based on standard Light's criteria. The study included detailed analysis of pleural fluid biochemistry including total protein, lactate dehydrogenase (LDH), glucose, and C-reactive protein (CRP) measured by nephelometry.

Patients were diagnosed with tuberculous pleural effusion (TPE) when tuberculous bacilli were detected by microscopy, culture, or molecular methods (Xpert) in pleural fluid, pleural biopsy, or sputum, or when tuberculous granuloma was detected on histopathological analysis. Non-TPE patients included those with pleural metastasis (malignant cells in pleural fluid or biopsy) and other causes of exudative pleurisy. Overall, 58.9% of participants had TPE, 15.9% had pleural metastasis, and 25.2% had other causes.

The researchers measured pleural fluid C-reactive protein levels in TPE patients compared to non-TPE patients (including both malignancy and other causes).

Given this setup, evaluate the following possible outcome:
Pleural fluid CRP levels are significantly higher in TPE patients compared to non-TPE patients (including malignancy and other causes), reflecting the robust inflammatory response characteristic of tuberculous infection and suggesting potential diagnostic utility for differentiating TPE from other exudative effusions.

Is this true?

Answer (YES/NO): YES